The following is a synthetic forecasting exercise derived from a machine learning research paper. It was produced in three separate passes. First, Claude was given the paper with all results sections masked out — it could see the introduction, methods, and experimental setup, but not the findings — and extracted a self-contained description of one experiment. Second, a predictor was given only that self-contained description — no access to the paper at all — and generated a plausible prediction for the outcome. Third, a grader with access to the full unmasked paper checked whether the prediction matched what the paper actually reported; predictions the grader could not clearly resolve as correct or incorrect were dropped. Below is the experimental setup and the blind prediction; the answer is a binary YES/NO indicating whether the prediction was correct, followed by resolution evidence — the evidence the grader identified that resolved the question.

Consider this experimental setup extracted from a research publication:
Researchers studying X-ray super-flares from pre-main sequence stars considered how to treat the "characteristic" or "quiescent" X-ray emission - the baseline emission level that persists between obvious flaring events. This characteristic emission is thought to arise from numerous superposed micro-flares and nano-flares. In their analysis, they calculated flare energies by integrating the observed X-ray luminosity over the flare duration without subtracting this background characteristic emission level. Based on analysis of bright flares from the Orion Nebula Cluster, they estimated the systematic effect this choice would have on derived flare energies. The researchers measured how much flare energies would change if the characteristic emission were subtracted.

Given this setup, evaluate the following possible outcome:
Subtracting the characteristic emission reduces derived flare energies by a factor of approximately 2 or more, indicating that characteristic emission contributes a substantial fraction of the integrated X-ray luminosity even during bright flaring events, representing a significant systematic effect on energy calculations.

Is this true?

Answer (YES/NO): NO